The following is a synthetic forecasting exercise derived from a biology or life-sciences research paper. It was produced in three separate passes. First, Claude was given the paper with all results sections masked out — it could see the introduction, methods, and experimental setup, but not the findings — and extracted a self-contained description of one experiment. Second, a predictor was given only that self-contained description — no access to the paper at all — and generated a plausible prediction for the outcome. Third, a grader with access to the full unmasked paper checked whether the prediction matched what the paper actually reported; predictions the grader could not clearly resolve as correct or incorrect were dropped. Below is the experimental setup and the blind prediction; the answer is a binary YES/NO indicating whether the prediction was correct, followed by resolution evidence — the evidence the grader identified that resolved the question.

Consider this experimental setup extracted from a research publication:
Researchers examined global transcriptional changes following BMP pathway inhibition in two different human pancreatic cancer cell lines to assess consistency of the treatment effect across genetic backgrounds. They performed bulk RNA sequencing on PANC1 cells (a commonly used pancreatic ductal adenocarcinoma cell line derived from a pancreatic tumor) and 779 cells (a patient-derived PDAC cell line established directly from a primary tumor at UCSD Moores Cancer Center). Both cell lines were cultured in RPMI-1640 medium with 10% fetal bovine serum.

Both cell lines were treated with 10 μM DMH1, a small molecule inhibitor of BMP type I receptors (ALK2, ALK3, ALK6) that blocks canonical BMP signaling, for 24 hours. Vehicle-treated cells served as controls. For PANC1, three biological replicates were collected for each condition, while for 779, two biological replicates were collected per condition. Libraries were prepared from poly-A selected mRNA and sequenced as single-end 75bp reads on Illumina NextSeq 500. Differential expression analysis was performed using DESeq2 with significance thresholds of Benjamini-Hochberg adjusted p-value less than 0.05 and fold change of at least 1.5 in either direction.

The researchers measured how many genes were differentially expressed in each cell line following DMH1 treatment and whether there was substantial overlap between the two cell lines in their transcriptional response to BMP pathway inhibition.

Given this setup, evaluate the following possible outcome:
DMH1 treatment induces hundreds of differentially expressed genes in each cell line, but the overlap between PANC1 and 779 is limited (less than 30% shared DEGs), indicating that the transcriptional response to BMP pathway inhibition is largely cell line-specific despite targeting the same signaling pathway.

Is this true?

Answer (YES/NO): NO